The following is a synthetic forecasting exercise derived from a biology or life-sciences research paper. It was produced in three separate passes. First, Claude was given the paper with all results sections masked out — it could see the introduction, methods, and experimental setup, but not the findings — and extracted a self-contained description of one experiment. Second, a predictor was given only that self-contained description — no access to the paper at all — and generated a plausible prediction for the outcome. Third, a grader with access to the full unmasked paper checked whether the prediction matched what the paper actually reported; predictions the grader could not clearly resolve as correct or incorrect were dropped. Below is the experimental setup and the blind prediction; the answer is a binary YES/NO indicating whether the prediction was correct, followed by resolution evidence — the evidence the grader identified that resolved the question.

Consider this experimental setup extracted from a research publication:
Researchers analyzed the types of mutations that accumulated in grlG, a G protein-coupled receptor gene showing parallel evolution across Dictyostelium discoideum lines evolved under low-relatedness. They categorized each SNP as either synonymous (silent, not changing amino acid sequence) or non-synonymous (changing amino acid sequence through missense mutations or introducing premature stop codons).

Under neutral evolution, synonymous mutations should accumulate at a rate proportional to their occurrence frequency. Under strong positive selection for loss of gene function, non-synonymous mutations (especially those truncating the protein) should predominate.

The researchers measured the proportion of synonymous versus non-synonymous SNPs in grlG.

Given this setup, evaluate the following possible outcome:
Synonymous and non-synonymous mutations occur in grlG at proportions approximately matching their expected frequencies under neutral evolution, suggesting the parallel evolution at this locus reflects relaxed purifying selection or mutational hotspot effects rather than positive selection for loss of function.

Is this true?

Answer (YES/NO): NO